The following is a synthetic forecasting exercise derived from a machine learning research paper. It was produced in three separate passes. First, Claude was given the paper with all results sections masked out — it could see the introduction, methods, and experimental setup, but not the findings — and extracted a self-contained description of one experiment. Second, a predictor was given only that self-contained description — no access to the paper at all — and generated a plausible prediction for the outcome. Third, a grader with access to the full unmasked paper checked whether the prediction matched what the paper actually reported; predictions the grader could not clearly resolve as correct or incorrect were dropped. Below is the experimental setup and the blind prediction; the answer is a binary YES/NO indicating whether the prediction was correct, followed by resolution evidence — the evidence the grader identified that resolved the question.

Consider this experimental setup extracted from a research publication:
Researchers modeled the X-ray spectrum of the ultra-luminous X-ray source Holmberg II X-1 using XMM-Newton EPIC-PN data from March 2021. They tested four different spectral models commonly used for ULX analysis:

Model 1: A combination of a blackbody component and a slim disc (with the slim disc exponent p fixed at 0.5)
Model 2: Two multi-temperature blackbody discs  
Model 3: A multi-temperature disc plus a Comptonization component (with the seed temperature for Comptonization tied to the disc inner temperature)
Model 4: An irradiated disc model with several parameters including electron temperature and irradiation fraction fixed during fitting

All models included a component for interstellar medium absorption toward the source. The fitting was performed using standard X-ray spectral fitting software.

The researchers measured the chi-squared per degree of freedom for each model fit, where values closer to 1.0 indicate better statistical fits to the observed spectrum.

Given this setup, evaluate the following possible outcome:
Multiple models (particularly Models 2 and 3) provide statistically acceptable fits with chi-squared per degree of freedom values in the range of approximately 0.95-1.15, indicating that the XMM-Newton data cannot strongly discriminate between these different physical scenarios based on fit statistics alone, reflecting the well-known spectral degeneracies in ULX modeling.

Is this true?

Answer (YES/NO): NO